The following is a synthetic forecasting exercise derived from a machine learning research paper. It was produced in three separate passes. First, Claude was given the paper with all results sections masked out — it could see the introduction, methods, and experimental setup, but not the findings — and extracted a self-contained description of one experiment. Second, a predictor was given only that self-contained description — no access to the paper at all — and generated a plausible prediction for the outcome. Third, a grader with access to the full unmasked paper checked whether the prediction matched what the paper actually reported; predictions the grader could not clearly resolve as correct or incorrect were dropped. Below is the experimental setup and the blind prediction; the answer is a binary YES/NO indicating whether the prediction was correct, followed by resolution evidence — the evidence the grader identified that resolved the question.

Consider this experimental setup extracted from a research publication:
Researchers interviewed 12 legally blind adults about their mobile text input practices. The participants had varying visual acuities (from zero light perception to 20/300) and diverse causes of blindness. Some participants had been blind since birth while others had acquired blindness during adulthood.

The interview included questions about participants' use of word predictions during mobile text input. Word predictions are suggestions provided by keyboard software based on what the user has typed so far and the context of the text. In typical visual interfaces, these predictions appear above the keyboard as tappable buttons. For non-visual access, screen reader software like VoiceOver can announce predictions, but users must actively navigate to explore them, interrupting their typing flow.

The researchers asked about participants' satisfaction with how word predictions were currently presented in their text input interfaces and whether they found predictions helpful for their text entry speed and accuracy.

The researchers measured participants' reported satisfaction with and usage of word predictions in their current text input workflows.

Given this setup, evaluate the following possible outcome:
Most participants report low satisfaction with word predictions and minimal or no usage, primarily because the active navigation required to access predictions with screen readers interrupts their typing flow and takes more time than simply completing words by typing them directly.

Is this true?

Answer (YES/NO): YES